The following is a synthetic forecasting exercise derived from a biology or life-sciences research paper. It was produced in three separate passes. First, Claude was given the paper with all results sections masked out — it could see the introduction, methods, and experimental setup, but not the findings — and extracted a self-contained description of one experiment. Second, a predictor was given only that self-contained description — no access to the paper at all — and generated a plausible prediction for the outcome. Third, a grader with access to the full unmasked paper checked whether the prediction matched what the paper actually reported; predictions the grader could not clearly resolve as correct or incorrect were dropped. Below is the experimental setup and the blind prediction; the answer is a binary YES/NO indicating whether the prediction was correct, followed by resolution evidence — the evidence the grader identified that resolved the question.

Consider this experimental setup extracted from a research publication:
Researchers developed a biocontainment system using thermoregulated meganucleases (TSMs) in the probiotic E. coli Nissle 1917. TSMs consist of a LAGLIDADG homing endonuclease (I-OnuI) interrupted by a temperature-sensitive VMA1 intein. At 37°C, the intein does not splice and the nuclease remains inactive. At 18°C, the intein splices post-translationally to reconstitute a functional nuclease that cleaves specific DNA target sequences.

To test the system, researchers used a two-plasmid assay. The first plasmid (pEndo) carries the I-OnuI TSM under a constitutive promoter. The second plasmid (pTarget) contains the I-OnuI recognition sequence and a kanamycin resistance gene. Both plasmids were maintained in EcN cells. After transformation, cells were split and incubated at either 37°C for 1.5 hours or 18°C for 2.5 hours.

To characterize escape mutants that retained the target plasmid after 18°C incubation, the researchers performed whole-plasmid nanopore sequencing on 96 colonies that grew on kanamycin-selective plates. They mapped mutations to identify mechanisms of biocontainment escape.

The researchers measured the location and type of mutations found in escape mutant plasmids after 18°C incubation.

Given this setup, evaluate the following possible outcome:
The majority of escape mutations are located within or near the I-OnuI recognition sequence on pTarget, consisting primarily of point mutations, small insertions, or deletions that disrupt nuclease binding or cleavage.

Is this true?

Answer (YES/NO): NO